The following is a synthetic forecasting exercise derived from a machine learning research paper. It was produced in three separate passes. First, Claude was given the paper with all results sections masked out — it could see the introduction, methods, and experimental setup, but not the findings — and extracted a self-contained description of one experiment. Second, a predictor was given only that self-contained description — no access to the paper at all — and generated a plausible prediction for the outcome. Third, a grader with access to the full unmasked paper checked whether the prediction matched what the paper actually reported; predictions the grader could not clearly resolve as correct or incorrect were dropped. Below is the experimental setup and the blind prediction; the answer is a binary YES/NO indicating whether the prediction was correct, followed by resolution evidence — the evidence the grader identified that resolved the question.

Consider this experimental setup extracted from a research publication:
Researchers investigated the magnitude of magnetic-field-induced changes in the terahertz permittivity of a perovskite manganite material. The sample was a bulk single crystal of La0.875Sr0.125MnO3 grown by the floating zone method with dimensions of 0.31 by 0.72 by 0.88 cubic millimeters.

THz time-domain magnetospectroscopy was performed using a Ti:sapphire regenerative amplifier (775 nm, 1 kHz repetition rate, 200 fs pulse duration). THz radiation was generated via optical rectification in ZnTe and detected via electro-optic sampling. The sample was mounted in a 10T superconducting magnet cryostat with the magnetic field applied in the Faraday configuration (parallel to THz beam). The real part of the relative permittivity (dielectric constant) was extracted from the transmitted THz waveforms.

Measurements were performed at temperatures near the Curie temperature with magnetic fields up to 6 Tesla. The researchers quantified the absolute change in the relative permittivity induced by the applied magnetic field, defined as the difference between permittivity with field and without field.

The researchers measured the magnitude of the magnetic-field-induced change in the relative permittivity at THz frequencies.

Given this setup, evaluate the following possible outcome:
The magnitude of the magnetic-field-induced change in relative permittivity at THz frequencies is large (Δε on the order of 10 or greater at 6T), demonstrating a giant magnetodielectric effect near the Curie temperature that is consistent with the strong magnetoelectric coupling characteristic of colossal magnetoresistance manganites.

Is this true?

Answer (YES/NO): NO